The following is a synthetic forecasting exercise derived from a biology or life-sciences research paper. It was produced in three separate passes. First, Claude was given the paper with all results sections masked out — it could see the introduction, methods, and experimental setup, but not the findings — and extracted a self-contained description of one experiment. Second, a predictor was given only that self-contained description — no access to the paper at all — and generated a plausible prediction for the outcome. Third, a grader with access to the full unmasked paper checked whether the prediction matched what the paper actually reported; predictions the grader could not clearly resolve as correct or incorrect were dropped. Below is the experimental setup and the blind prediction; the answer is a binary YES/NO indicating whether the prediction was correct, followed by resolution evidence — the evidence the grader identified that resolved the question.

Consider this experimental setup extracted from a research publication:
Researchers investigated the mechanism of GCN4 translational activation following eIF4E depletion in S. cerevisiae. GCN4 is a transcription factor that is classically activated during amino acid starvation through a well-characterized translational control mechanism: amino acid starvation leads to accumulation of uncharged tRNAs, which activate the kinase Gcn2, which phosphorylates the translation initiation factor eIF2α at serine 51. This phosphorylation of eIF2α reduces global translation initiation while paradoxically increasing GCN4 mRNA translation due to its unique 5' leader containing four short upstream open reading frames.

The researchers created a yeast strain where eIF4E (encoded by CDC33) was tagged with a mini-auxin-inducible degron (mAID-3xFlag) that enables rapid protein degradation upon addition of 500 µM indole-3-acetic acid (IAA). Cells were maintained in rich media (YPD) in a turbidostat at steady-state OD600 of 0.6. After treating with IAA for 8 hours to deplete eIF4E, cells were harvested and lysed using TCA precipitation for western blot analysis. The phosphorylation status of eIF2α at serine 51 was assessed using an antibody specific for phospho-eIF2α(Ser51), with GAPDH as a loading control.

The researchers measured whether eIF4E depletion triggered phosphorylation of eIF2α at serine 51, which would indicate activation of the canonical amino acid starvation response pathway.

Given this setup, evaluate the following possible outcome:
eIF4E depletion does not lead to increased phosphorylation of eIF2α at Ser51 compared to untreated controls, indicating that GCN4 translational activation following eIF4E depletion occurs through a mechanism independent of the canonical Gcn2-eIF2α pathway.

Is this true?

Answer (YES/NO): YES